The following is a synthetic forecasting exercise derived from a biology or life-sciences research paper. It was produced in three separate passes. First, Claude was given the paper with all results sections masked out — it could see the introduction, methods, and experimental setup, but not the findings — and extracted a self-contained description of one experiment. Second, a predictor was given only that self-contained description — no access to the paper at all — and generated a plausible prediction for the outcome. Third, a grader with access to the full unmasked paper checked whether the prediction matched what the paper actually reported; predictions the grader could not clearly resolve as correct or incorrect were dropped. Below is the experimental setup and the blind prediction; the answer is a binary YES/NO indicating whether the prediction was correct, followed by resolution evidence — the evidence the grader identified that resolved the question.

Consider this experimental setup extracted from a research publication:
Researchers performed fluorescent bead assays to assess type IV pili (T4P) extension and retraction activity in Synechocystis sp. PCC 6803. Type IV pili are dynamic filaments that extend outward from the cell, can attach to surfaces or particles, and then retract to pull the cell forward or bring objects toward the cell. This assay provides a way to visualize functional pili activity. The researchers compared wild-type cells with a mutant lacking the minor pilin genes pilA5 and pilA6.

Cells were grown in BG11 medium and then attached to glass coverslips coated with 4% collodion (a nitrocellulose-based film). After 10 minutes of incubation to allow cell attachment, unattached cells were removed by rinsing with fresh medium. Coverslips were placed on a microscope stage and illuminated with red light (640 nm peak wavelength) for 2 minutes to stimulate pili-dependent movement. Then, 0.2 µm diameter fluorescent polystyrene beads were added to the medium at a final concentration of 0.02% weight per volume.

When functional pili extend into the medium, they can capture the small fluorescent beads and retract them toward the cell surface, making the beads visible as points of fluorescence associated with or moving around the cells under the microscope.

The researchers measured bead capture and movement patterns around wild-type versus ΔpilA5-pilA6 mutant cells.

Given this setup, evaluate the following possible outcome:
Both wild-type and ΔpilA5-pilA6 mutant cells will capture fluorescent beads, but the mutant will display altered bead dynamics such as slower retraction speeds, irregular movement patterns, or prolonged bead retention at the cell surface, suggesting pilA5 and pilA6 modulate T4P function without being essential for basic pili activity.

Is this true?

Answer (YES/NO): NO